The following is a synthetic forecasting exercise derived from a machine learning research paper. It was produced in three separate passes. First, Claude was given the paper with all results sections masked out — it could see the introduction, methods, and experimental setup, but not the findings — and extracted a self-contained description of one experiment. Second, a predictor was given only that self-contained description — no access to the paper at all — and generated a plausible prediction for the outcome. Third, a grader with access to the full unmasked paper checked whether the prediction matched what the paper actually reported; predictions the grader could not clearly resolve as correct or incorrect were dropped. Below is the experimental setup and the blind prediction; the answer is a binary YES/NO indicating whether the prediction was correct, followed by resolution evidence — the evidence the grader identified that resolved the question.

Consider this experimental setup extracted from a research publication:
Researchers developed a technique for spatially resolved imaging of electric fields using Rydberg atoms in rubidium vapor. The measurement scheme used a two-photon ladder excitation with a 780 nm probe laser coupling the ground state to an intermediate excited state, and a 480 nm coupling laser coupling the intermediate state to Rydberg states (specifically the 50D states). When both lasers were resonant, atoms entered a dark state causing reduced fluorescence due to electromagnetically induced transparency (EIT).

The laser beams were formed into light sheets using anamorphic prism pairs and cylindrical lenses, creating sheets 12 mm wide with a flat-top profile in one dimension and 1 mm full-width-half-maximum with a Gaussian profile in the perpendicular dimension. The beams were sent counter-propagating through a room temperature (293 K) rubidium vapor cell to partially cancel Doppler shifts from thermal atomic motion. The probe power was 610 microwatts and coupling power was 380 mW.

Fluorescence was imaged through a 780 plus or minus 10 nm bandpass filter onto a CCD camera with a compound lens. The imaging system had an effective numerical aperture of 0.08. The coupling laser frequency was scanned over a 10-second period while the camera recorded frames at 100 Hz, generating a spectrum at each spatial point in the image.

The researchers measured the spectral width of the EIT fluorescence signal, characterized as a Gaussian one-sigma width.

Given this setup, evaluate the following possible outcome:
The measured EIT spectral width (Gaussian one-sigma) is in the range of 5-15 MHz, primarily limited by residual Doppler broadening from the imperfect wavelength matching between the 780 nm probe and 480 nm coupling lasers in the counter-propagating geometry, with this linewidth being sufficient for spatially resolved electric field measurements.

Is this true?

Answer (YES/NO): YES